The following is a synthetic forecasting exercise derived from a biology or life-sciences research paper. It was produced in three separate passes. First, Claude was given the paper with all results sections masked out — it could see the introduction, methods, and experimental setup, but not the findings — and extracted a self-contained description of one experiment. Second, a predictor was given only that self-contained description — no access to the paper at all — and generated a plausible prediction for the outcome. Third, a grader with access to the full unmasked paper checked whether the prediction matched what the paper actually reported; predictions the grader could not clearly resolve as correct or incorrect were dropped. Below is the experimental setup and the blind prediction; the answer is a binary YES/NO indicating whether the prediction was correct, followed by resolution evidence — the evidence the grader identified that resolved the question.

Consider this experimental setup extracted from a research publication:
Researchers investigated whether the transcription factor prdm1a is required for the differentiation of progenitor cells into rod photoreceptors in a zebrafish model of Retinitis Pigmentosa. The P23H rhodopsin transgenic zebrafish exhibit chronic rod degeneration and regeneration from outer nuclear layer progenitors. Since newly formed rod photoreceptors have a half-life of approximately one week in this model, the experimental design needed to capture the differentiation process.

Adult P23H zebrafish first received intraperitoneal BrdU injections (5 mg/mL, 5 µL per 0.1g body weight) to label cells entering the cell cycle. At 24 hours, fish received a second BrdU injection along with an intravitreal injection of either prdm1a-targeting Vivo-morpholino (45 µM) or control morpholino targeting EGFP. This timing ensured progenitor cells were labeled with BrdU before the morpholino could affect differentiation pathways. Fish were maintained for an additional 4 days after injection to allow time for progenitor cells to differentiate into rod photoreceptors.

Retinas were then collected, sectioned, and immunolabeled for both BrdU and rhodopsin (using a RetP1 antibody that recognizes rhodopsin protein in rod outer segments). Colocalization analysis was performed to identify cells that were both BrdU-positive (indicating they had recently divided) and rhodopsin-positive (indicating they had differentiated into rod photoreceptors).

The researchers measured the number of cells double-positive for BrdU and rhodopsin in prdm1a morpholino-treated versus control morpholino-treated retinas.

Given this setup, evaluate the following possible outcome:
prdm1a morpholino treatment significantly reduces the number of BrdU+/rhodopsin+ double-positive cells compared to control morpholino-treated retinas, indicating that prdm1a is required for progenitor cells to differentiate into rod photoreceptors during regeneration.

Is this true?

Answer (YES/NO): YES